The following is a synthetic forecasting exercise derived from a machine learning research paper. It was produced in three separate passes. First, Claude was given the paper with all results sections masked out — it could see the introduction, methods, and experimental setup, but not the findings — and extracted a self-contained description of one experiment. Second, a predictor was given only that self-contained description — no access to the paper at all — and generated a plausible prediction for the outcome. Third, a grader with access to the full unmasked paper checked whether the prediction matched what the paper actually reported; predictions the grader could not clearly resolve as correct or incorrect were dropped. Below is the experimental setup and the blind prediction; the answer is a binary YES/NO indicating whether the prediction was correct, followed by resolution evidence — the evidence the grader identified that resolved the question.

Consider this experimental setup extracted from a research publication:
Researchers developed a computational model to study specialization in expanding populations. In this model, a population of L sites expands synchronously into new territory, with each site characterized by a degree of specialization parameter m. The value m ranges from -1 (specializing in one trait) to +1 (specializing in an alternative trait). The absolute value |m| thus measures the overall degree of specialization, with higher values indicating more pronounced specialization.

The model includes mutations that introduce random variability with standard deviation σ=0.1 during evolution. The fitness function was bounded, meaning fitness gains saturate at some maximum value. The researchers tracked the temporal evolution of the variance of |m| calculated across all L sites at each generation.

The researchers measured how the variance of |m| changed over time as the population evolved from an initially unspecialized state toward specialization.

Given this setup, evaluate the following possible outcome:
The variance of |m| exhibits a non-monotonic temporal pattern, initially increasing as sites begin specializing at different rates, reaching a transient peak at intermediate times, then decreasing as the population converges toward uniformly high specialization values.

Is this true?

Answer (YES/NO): YES